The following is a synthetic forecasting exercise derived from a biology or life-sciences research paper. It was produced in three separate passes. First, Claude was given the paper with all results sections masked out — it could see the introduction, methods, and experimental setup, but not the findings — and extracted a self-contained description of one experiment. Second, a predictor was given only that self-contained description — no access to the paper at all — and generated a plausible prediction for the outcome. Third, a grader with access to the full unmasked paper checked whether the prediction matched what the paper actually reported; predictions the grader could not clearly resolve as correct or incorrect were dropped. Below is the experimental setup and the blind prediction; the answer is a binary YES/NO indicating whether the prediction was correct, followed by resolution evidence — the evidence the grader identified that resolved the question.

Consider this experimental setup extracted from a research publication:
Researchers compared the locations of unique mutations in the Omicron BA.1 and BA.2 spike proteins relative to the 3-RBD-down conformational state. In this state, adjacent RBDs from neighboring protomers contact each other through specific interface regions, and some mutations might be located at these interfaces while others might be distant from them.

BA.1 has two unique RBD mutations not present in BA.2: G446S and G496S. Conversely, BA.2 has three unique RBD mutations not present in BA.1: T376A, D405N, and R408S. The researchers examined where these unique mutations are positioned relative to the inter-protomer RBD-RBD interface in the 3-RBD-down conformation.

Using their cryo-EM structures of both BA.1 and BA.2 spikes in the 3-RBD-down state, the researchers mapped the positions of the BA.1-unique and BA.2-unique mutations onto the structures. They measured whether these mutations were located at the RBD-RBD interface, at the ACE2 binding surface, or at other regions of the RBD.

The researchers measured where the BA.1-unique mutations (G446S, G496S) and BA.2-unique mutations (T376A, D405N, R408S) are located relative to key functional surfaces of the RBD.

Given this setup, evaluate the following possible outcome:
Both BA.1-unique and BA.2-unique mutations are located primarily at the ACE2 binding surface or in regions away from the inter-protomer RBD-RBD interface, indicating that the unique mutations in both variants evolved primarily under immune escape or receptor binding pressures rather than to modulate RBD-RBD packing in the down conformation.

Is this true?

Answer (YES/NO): NO